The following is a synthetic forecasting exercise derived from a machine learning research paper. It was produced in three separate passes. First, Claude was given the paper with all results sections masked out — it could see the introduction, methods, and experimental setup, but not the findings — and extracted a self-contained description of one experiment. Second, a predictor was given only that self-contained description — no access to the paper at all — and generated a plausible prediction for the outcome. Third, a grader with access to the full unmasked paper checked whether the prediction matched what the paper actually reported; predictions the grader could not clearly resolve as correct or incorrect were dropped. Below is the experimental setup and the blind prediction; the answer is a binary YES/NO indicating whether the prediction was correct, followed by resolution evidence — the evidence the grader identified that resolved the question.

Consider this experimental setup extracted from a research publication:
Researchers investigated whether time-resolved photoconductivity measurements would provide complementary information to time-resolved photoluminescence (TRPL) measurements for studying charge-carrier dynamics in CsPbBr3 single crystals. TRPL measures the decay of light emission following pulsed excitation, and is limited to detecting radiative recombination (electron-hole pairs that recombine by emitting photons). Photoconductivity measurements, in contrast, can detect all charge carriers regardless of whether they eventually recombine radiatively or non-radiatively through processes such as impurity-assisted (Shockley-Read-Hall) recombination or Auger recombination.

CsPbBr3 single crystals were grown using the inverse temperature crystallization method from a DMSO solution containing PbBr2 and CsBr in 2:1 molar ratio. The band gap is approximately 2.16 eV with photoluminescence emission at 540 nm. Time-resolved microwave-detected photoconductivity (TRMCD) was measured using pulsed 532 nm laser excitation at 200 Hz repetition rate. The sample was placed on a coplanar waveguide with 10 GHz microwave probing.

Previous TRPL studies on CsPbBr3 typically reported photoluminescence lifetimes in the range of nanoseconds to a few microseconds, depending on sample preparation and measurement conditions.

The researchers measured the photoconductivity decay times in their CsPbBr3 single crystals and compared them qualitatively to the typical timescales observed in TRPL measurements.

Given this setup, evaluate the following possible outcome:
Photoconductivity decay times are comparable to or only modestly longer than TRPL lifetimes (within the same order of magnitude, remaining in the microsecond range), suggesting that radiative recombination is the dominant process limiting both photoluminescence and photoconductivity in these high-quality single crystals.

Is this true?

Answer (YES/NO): NO